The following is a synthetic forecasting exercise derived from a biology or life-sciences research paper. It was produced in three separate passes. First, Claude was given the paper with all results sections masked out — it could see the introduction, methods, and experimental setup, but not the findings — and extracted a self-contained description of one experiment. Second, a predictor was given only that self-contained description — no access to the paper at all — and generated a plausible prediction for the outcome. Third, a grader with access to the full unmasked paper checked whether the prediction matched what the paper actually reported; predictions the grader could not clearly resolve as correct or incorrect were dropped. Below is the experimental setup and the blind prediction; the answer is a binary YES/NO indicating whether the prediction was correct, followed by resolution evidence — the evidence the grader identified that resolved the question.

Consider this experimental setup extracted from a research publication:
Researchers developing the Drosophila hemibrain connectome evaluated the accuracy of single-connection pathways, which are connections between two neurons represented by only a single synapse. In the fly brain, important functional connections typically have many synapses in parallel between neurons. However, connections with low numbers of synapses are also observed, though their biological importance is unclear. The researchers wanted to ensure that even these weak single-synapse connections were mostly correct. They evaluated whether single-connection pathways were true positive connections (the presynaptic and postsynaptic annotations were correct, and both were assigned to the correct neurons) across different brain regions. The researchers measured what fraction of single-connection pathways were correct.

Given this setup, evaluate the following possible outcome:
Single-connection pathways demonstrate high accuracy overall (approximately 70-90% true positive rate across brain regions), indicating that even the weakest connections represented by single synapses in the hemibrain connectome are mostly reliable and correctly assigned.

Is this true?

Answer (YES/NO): YES